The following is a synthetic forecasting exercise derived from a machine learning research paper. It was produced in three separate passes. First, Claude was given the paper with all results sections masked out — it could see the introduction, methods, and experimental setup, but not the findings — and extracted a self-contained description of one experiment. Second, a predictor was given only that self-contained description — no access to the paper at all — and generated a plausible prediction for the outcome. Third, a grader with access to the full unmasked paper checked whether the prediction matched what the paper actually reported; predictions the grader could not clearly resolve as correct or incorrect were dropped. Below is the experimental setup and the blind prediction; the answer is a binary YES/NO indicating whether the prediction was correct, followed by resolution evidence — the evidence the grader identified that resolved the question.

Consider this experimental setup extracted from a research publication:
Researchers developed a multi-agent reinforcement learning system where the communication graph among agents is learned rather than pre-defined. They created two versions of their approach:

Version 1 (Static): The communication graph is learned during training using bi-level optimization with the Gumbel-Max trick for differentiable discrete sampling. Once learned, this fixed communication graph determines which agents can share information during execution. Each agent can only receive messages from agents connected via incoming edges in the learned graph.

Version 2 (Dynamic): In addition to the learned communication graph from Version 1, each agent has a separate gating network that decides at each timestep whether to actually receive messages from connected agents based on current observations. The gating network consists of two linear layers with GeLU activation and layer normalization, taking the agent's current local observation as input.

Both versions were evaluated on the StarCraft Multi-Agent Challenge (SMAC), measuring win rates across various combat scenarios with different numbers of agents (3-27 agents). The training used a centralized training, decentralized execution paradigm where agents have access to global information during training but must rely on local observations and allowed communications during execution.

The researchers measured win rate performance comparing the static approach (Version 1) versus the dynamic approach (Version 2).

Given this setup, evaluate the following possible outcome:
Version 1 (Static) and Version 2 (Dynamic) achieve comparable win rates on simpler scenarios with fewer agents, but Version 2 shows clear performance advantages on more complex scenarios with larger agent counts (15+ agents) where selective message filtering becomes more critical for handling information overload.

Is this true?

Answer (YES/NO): NO